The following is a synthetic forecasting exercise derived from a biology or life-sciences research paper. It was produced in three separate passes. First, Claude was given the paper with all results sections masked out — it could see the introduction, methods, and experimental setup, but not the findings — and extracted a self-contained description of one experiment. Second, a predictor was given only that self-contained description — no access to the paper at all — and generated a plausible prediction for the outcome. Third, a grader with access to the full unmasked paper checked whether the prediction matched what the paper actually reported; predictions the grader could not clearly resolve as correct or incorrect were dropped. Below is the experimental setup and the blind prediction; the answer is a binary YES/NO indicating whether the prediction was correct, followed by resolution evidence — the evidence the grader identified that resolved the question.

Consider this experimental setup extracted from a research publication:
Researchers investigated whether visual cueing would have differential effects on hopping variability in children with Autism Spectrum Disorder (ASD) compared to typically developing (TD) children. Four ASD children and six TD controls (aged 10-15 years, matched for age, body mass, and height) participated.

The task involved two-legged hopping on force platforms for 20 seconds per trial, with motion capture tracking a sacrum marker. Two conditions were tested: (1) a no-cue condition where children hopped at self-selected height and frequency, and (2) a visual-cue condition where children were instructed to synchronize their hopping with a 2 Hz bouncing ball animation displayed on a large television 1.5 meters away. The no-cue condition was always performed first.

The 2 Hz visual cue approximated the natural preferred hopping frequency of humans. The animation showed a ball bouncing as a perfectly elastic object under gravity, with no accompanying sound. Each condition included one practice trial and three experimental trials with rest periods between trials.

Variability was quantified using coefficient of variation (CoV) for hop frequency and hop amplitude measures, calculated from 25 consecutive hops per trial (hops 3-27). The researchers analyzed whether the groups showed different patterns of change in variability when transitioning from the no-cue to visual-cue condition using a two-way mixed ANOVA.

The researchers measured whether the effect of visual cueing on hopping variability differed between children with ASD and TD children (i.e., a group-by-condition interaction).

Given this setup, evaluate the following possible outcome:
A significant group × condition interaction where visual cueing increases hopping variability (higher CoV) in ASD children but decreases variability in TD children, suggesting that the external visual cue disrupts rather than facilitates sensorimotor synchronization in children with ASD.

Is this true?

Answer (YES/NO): NO